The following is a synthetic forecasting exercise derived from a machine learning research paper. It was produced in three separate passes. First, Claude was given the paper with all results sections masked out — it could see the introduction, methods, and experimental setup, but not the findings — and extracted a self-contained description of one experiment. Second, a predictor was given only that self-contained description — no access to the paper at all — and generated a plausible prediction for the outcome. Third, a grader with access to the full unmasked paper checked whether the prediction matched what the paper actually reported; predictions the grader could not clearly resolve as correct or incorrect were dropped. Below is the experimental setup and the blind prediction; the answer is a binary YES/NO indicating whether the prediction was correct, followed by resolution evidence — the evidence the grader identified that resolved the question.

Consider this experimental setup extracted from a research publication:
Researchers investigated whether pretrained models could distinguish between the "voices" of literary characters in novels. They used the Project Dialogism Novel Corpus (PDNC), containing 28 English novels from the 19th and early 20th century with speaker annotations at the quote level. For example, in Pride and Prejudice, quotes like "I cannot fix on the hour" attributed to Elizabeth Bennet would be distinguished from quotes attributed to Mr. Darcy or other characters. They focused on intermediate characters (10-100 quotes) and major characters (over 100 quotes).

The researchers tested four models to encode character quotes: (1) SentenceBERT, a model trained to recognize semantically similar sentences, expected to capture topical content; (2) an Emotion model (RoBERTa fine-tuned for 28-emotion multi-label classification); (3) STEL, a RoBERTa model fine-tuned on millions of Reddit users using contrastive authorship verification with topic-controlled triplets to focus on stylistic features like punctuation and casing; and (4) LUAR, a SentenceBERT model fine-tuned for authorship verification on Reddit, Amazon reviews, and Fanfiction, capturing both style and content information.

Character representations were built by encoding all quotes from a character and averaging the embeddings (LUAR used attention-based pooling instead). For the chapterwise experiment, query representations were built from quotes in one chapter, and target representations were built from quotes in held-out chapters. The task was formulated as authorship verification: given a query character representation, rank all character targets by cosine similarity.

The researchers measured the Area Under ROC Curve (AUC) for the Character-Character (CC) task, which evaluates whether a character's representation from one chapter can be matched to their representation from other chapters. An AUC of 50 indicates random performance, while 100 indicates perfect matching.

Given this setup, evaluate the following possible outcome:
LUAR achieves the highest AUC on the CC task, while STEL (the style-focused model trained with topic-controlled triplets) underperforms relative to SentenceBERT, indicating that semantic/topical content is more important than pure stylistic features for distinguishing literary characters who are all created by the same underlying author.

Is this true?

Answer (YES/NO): YES